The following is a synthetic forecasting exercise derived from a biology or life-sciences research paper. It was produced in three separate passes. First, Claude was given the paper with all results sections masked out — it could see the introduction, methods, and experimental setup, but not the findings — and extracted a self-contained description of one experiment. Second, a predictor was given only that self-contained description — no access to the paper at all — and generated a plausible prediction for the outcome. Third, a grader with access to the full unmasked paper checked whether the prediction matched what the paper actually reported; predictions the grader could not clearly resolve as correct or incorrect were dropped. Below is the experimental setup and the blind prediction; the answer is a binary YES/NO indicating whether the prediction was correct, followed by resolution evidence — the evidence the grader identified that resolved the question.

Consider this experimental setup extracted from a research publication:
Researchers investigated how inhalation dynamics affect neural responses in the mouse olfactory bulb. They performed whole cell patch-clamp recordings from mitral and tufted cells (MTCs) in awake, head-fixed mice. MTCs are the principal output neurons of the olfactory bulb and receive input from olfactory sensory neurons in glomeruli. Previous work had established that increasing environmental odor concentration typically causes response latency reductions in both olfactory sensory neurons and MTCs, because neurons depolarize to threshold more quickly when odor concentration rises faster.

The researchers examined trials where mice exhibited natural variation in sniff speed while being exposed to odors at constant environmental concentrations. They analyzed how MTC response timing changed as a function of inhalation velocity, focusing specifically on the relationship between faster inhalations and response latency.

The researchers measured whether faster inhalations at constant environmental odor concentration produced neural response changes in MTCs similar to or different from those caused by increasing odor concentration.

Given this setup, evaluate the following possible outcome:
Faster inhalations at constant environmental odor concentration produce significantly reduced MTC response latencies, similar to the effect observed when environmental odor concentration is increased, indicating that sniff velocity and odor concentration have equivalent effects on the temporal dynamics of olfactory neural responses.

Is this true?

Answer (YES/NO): YES